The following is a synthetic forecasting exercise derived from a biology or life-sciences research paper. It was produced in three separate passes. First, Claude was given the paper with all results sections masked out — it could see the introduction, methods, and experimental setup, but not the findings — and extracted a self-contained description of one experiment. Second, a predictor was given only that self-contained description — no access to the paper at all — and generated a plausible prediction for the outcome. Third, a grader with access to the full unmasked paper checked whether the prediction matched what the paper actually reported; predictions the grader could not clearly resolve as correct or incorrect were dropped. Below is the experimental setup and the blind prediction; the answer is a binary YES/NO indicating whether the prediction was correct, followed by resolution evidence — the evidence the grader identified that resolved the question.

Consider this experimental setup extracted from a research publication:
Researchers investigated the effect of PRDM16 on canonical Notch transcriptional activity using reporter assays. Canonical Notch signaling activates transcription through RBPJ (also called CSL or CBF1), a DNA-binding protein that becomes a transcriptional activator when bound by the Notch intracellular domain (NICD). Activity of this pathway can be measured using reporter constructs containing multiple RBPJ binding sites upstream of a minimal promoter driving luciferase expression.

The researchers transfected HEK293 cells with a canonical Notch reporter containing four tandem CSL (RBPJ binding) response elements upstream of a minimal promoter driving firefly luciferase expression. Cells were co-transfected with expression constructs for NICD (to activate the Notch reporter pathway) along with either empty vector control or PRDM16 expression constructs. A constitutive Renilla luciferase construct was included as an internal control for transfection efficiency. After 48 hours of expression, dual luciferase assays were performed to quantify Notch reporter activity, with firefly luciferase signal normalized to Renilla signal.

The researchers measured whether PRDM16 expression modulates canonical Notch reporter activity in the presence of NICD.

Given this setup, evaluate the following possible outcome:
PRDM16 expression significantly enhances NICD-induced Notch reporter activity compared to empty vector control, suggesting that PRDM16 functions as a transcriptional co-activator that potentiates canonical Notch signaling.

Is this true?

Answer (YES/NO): YES